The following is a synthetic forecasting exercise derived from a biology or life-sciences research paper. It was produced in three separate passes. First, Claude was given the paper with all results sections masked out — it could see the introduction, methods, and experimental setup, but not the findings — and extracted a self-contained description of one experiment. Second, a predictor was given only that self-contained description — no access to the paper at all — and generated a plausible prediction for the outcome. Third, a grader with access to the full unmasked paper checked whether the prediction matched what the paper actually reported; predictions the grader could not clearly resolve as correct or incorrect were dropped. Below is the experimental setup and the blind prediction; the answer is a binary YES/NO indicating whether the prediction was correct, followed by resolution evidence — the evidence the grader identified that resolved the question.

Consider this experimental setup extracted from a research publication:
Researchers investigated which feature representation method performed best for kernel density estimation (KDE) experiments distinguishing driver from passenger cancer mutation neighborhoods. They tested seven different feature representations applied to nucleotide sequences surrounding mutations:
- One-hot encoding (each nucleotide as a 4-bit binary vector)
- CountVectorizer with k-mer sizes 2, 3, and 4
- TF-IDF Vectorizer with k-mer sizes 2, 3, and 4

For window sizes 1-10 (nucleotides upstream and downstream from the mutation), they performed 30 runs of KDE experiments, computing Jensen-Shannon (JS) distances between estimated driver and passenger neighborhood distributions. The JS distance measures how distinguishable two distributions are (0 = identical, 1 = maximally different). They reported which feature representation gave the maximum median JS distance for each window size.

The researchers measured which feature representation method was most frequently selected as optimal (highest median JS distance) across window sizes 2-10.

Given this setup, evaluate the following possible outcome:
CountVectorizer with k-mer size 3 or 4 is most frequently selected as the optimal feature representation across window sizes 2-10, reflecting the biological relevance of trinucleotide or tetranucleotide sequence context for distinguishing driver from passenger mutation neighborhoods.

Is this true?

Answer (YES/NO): NO